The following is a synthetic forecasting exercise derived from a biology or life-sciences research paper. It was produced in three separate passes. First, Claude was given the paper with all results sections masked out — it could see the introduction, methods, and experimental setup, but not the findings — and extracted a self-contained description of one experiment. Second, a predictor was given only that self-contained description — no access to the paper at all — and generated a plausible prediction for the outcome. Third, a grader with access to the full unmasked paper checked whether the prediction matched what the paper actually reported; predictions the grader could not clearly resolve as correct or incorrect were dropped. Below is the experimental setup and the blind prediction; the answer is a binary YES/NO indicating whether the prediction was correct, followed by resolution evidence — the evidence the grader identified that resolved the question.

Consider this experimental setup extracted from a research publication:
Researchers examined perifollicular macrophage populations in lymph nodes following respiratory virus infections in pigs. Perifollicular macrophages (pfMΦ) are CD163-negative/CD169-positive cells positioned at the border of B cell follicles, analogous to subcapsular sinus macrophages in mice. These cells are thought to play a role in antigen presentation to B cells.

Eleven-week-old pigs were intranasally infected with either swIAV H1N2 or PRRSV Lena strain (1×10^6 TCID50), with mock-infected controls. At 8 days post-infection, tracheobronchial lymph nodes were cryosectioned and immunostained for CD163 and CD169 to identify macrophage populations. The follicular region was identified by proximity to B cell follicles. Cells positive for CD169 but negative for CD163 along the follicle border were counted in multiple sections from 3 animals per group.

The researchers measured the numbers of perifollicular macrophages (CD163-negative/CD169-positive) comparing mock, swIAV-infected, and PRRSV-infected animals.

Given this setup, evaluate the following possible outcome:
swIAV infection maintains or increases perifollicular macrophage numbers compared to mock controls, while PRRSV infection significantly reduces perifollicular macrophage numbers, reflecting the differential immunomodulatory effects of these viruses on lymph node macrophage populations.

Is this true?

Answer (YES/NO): NO